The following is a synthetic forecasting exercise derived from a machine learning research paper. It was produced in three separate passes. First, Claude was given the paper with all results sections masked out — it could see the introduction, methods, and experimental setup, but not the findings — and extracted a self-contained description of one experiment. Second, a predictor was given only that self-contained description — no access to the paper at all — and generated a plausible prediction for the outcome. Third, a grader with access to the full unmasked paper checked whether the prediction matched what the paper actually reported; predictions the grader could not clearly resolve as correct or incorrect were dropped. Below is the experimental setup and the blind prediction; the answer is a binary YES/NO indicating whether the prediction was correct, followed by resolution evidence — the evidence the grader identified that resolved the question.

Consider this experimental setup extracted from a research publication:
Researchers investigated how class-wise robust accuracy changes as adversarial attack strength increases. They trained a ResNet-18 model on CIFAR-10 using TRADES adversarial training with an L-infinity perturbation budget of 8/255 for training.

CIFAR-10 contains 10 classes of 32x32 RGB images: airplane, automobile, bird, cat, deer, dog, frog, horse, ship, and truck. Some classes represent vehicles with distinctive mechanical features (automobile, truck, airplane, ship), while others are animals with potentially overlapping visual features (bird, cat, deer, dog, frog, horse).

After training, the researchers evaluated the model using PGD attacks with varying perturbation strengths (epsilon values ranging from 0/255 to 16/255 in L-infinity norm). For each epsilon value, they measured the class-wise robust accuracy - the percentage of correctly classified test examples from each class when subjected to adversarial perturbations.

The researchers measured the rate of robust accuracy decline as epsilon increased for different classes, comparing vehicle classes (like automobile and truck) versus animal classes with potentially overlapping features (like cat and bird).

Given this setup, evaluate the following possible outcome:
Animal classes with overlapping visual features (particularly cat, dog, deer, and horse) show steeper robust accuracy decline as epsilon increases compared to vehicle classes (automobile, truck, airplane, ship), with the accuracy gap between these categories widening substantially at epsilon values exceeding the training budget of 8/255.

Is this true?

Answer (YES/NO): NO